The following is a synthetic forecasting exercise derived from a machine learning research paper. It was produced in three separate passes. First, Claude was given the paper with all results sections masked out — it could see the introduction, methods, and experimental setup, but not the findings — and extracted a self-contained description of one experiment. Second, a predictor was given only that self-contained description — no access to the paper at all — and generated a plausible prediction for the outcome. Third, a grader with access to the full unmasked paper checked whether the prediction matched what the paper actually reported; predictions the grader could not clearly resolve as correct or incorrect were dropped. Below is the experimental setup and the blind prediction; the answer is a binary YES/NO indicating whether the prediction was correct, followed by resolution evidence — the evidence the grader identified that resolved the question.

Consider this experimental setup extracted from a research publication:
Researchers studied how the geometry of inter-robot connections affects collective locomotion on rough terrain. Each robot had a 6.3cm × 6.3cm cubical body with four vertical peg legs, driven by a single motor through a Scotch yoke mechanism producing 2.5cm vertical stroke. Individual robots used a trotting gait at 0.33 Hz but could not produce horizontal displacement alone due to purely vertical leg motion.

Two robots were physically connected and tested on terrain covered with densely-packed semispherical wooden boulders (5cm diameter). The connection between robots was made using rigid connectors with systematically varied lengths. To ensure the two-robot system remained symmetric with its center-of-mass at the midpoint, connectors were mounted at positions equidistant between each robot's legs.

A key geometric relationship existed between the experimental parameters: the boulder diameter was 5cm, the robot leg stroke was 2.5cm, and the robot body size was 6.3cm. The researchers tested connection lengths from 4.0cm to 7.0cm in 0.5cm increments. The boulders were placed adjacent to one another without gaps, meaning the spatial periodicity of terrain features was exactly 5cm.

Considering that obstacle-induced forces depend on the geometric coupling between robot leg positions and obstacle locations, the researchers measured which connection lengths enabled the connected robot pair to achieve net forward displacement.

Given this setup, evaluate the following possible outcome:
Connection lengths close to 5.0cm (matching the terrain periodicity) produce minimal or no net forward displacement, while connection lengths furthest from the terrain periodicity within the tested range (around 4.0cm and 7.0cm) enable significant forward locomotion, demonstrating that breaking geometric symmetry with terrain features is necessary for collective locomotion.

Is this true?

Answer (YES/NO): NO